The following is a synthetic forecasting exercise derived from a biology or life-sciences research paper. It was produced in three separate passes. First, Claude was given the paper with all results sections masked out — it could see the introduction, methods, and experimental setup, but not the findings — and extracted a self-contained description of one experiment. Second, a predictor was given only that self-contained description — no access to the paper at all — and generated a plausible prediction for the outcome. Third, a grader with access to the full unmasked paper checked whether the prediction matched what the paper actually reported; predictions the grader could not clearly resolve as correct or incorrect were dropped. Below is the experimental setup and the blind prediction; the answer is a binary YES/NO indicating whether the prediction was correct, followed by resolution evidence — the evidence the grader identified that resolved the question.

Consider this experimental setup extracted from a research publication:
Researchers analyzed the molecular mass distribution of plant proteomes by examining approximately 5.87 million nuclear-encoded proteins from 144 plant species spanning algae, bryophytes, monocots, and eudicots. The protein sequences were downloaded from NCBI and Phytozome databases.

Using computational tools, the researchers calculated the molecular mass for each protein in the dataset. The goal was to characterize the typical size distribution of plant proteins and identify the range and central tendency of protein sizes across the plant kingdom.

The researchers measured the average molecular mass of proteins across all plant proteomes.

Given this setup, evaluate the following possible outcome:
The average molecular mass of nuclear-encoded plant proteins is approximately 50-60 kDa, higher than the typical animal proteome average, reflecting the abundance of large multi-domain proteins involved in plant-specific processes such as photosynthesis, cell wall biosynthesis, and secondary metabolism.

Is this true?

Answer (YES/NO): NO